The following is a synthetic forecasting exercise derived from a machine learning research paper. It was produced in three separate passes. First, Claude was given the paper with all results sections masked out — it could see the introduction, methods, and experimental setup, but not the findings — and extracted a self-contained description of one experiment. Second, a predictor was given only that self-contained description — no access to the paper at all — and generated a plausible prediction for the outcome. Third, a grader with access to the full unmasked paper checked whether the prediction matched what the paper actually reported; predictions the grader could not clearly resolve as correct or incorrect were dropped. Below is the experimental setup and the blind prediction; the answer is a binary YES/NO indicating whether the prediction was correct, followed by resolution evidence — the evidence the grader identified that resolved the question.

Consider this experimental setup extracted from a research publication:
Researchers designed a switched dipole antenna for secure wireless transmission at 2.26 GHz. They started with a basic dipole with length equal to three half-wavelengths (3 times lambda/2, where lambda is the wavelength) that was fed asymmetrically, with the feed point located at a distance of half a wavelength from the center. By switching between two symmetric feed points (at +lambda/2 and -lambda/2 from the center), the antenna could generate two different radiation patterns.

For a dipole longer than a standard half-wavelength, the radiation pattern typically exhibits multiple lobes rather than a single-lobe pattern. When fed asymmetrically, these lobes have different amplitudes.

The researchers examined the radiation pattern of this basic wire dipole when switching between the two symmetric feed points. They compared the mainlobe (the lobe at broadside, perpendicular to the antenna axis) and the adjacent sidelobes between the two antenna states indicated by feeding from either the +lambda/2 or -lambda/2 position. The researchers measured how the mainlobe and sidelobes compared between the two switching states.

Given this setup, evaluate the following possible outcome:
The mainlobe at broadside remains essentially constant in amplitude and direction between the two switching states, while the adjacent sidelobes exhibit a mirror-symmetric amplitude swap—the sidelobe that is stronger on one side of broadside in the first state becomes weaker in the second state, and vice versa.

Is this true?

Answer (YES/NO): YES